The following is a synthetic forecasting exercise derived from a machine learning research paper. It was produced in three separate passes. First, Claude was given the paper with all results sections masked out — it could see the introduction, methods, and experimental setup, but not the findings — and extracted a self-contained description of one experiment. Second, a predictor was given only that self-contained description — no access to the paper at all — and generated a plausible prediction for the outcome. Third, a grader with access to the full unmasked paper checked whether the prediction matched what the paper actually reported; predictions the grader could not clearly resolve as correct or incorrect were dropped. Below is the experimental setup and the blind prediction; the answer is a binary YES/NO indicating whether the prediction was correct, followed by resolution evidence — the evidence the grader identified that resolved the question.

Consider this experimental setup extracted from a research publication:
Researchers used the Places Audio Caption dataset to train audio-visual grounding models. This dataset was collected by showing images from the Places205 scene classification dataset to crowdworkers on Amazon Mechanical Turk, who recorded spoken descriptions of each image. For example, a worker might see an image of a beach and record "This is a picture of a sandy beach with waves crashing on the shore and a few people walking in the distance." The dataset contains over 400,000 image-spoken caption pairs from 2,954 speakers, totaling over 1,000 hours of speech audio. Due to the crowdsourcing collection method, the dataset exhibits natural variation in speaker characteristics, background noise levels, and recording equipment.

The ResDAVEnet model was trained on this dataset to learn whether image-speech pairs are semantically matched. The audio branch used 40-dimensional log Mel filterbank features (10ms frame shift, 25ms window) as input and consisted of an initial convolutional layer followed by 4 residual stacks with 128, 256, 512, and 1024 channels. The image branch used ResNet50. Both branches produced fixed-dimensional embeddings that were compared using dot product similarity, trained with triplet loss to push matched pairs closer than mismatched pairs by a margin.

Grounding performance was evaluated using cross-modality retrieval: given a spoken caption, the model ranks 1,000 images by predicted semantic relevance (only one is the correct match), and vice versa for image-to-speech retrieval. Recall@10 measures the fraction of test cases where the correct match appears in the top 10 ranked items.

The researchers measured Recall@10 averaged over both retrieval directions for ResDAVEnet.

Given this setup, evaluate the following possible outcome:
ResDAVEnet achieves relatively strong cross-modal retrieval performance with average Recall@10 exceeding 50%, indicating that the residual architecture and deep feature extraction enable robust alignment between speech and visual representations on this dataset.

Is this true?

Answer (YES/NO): YES